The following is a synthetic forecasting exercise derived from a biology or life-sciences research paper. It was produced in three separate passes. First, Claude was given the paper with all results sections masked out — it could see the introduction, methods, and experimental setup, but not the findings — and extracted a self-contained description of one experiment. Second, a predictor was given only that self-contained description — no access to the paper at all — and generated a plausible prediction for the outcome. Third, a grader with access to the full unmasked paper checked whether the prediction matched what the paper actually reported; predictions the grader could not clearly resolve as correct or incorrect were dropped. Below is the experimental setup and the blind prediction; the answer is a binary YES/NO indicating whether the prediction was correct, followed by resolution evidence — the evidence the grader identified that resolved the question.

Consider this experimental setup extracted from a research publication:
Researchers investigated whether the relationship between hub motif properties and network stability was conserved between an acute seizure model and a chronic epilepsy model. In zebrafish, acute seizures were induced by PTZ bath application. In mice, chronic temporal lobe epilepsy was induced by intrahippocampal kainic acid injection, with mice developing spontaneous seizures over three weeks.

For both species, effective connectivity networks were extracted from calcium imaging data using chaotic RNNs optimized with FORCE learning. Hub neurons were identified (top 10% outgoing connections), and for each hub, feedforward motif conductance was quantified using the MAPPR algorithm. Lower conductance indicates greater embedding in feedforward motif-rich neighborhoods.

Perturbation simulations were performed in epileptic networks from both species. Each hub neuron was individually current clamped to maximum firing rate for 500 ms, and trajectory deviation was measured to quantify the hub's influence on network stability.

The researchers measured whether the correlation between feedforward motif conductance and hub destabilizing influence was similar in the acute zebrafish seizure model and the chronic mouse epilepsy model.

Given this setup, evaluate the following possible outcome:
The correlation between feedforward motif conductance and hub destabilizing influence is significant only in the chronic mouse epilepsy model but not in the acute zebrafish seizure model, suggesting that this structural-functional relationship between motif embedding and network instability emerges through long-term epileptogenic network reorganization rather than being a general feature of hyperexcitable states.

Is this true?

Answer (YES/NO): NO